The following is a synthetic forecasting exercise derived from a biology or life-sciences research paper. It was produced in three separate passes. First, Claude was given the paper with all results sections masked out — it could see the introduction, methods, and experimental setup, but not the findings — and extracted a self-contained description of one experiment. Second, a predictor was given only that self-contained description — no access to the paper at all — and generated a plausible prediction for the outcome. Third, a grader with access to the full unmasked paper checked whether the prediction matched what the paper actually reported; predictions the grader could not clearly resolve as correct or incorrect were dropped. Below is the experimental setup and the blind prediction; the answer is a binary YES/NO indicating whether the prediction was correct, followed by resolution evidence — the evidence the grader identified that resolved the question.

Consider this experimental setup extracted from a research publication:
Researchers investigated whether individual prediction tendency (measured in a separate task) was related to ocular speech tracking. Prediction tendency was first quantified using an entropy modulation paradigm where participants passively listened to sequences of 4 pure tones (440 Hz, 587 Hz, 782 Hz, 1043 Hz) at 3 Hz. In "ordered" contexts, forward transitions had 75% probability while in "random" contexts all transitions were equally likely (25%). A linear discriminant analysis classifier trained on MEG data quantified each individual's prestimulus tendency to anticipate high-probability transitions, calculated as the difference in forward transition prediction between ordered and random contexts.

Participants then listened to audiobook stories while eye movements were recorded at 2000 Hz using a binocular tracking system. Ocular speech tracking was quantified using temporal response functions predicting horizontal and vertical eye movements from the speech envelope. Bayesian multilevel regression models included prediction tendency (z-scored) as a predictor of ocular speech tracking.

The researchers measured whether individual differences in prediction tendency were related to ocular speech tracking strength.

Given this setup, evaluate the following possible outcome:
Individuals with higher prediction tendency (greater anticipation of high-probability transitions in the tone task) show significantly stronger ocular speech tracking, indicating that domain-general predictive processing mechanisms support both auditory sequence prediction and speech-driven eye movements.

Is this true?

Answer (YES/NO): NO